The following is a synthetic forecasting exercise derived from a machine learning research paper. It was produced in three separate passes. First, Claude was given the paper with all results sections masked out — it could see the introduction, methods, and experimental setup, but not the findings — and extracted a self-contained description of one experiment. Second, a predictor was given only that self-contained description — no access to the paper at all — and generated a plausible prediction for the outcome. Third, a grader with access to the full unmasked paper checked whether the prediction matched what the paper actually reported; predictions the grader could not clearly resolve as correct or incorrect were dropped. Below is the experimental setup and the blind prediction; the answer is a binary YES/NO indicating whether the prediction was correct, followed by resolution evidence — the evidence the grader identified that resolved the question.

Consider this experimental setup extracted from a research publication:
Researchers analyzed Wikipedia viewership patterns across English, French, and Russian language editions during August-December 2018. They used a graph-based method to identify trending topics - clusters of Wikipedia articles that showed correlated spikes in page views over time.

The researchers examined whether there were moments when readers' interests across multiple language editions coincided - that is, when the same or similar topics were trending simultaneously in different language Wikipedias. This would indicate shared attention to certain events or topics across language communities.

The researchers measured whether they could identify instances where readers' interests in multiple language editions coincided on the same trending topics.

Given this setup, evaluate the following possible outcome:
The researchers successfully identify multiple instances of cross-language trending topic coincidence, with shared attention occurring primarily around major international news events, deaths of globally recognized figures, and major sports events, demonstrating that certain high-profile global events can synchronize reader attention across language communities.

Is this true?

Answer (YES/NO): YES